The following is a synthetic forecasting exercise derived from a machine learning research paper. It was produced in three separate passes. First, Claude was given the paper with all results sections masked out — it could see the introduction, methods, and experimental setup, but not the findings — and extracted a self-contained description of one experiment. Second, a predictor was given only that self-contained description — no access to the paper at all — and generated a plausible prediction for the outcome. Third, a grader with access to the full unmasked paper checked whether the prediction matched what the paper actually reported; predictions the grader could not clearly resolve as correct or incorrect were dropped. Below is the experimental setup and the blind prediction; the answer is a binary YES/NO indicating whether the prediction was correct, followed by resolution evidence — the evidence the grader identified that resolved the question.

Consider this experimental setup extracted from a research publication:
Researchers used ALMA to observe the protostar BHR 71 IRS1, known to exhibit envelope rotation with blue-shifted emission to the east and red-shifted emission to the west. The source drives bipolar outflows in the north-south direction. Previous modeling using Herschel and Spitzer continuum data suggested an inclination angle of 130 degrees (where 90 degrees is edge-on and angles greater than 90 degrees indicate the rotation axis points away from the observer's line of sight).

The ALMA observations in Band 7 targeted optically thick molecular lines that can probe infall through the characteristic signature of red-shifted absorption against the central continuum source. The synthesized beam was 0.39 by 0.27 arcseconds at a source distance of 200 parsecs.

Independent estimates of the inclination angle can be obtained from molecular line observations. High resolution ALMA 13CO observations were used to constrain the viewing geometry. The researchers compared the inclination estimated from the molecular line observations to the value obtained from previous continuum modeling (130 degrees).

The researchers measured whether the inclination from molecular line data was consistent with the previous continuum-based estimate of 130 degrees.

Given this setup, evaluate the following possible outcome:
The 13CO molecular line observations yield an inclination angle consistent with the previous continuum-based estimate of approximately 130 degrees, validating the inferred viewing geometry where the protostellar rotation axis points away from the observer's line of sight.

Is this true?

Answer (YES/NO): YES